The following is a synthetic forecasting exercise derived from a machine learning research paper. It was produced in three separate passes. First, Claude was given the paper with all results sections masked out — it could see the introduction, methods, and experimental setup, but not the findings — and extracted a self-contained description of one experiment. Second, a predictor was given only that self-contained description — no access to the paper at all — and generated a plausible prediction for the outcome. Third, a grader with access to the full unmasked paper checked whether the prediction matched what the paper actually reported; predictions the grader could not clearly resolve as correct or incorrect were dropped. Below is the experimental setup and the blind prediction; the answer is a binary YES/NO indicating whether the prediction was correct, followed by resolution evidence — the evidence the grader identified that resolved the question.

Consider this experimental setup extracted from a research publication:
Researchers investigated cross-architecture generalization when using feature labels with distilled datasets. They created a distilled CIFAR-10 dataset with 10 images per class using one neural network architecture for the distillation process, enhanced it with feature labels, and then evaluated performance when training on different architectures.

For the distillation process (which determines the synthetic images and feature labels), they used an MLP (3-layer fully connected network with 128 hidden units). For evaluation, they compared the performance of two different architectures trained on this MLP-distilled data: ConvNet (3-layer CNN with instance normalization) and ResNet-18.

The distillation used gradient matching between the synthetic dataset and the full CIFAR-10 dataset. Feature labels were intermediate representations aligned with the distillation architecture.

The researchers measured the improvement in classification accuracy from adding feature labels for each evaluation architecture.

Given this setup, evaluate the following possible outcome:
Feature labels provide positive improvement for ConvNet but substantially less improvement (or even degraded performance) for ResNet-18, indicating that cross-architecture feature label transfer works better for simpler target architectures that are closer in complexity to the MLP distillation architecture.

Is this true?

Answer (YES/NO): NO